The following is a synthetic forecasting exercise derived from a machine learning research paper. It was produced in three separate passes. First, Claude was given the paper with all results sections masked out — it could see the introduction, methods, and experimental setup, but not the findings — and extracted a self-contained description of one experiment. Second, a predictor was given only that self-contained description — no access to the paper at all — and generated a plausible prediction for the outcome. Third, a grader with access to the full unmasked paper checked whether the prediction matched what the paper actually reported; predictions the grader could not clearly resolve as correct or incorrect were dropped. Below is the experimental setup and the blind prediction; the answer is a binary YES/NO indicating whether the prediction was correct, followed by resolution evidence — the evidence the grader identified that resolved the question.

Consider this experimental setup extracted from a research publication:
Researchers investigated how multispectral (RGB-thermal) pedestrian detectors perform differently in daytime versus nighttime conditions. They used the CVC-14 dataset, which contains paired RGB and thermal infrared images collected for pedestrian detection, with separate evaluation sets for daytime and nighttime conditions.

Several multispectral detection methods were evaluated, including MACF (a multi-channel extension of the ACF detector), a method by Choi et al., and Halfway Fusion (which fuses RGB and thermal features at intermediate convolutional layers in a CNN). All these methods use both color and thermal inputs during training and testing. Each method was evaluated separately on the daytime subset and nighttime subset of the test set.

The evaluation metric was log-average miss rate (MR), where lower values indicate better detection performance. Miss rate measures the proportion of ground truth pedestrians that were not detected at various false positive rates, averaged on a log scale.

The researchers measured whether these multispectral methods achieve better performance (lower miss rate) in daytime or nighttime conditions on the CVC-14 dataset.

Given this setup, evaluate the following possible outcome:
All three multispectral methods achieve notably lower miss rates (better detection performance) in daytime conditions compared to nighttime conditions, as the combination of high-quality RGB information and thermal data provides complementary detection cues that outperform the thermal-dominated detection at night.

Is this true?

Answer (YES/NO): NO